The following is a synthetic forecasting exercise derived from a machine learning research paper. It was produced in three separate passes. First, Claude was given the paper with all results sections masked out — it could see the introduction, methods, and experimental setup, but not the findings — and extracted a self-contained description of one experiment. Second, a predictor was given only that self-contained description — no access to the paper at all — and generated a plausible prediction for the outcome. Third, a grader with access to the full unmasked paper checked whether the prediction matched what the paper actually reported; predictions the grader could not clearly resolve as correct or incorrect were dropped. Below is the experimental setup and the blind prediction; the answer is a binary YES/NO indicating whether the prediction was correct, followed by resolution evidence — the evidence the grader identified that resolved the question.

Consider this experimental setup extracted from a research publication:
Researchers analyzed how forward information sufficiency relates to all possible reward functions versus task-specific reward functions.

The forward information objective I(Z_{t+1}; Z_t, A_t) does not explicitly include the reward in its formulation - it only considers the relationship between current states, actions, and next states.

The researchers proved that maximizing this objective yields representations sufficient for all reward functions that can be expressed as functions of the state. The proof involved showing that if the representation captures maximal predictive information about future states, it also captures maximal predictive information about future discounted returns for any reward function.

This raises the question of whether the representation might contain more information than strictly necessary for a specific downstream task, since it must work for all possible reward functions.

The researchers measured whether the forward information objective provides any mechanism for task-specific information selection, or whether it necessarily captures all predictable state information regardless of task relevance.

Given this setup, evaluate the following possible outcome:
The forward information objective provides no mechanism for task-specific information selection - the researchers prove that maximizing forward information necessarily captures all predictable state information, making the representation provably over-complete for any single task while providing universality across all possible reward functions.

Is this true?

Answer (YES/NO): NO